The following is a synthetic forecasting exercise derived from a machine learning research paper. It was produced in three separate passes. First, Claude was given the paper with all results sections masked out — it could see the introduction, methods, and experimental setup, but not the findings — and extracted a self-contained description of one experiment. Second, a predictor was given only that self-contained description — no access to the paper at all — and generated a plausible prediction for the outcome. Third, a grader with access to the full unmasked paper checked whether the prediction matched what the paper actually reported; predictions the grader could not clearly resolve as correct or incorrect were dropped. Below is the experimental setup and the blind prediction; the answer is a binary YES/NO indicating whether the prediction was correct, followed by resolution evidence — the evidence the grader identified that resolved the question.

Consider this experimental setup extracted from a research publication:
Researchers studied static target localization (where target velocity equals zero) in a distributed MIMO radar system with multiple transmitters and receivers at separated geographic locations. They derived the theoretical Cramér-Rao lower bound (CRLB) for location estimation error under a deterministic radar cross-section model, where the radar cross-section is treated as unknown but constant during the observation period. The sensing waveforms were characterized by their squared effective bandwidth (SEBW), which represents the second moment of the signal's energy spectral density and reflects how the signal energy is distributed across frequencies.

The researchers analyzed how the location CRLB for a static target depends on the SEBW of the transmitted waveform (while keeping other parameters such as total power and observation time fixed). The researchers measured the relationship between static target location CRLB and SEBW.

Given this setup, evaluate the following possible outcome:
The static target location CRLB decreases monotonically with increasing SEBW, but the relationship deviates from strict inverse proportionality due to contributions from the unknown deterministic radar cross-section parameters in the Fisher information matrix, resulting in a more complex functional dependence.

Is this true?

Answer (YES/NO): NO